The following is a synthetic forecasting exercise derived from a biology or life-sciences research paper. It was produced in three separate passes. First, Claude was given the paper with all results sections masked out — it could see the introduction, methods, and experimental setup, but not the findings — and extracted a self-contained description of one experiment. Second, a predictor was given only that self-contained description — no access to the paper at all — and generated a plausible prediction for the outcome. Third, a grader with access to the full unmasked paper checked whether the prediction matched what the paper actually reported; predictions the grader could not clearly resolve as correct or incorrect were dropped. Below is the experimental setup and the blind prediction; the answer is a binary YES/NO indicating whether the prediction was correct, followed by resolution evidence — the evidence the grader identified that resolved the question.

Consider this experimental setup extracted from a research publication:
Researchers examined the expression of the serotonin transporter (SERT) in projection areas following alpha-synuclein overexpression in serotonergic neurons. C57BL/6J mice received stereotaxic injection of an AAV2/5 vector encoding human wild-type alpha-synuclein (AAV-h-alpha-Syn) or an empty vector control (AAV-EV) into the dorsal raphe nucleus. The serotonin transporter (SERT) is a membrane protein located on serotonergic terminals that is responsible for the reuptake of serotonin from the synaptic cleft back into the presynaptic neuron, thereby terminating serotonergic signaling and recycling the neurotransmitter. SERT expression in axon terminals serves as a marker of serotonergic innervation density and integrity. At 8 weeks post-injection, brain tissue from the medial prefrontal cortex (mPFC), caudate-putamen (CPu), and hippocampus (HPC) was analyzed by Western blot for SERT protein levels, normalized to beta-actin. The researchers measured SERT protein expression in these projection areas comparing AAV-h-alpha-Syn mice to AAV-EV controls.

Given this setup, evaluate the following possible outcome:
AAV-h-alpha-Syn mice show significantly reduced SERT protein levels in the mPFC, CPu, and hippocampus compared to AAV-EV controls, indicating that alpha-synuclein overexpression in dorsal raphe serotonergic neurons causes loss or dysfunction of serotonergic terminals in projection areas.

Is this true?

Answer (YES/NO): YES